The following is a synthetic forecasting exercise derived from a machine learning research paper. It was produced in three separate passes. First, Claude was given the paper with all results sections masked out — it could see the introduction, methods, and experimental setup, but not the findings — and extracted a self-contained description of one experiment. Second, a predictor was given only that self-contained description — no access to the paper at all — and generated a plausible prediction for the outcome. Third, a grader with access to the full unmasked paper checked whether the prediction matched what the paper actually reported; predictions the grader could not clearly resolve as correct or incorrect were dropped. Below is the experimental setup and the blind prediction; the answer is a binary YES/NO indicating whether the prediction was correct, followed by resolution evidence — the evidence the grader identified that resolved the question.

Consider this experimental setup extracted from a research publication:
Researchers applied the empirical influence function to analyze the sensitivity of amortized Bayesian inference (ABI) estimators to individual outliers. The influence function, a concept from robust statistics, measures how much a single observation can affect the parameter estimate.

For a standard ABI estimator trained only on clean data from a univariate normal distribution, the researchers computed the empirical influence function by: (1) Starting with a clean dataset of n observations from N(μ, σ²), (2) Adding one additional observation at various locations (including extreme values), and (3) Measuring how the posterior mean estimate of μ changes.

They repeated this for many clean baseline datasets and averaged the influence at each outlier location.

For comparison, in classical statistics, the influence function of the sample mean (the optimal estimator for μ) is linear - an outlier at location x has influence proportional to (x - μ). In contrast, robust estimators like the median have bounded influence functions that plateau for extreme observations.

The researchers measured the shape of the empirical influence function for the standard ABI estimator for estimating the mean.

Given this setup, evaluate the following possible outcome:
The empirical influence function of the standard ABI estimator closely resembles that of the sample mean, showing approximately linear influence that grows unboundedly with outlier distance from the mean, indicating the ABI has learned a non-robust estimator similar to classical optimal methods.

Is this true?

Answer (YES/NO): YES